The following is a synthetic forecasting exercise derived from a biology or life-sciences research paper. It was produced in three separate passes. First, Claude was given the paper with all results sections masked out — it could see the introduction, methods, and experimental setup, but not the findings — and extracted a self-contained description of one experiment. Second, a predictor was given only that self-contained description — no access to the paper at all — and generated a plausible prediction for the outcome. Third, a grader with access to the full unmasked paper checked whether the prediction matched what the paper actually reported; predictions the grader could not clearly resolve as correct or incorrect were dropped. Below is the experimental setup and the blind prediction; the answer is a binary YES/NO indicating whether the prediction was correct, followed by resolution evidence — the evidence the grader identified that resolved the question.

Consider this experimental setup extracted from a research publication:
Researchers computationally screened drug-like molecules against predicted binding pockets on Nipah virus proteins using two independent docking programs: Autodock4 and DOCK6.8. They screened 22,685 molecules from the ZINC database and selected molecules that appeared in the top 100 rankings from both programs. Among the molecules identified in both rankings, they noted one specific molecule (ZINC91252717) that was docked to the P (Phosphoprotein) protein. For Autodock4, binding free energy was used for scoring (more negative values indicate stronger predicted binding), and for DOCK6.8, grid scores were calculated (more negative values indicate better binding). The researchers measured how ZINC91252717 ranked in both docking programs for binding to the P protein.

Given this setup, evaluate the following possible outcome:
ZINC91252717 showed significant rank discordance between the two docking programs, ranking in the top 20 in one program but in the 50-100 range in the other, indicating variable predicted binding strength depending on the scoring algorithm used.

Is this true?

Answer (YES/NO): NO